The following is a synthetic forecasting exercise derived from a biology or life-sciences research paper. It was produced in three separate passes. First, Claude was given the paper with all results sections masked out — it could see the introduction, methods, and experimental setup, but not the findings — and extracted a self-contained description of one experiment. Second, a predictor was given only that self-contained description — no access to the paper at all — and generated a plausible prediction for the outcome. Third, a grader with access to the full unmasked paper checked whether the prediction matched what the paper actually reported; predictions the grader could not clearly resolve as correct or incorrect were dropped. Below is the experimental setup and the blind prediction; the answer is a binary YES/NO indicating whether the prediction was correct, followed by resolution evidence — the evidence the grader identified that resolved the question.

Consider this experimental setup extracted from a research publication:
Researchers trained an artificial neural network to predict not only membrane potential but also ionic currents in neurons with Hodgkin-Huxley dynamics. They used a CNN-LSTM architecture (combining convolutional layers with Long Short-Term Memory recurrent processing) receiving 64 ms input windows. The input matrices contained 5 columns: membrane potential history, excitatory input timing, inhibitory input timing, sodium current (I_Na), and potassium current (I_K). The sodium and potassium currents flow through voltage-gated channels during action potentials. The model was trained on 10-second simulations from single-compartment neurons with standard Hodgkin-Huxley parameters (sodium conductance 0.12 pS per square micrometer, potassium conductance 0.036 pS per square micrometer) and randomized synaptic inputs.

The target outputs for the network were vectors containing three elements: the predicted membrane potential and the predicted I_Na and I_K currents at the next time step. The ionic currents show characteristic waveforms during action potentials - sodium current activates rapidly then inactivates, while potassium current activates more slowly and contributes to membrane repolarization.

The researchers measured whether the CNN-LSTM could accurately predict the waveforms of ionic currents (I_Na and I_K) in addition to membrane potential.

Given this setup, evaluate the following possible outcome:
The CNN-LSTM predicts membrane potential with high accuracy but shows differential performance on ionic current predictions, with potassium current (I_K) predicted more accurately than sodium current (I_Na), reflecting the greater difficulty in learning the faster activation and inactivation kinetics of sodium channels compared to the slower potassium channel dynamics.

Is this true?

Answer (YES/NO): NO